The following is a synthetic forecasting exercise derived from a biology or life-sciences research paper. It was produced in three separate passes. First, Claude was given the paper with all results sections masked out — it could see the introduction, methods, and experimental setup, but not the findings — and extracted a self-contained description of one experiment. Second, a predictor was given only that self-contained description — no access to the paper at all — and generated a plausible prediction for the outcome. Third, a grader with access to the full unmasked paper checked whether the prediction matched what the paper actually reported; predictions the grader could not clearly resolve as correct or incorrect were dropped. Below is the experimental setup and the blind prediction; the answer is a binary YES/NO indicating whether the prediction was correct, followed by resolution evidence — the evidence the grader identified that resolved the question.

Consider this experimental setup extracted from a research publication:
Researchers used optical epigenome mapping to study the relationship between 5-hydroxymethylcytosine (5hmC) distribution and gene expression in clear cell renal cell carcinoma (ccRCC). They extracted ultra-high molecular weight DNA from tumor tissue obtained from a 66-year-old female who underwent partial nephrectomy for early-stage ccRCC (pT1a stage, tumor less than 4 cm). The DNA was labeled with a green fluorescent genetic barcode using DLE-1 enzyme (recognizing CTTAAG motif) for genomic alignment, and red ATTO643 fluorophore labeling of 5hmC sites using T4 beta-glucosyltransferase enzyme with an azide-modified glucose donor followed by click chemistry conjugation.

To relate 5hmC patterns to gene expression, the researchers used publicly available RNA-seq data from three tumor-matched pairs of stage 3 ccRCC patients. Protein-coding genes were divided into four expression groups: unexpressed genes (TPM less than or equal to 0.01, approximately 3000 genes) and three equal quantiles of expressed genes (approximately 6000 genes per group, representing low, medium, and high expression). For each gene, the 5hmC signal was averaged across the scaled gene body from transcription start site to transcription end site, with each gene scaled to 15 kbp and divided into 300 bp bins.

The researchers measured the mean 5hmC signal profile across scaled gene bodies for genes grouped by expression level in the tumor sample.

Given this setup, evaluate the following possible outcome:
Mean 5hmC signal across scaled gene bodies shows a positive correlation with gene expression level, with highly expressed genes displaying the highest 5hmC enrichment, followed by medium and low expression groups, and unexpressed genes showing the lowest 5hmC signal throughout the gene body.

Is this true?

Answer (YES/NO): YES